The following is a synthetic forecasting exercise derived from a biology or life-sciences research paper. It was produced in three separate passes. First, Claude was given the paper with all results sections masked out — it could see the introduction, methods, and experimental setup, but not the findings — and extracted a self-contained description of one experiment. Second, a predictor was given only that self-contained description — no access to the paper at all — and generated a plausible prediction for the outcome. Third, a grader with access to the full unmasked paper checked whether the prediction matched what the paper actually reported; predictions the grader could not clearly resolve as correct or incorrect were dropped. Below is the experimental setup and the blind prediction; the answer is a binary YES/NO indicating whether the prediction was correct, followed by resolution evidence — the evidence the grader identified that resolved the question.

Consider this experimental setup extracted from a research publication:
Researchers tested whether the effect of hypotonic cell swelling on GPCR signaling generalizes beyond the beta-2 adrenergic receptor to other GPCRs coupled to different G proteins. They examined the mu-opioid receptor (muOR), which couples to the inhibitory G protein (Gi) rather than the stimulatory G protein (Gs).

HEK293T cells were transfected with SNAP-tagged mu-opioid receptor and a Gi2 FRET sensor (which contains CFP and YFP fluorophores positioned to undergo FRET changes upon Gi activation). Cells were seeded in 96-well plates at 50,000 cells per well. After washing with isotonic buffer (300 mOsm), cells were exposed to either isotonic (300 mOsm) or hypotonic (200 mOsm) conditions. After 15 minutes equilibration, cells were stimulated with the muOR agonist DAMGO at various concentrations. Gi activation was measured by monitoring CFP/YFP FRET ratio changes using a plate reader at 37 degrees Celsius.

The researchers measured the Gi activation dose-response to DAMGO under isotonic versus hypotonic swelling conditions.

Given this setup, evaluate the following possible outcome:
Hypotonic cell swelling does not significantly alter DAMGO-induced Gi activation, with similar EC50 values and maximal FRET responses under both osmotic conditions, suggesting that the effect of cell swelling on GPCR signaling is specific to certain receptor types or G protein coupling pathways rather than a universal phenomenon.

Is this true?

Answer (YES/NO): NO